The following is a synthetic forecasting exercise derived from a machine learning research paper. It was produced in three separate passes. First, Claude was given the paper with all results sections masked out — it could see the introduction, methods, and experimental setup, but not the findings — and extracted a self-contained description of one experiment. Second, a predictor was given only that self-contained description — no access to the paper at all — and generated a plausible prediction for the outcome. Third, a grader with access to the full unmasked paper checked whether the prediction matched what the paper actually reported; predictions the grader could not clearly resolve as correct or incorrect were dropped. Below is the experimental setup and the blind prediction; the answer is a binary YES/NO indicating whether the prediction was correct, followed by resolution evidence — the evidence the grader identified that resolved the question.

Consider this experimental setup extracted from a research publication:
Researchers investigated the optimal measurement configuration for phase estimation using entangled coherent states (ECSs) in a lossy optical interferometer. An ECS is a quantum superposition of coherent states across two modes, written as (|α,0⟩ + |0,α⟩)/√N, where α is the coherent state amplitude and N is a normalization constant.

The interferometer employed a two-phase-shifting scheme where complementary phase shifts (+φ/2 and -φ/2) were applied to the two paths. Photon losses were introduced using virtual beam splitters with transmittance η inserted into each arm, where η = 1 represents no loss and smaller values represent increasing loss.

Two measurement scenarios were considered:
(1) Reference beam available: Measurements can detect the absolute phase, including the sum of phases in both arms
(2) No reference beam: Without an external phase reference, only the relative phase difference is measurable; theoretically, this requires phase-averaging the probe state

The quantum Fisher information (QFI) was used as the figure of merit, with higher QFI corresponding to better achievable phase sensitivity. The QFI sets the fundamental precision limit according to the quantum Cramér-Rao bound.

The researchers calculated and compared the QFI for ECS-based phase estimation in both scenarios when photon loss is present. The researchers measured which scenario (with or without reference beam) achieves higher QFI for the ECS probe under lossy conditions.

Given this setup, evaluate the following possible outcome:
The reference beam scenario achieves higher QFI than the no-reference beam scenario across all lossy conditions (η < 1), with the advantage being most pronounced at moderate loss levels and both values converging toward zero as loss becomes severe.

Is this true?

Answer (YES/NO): NO